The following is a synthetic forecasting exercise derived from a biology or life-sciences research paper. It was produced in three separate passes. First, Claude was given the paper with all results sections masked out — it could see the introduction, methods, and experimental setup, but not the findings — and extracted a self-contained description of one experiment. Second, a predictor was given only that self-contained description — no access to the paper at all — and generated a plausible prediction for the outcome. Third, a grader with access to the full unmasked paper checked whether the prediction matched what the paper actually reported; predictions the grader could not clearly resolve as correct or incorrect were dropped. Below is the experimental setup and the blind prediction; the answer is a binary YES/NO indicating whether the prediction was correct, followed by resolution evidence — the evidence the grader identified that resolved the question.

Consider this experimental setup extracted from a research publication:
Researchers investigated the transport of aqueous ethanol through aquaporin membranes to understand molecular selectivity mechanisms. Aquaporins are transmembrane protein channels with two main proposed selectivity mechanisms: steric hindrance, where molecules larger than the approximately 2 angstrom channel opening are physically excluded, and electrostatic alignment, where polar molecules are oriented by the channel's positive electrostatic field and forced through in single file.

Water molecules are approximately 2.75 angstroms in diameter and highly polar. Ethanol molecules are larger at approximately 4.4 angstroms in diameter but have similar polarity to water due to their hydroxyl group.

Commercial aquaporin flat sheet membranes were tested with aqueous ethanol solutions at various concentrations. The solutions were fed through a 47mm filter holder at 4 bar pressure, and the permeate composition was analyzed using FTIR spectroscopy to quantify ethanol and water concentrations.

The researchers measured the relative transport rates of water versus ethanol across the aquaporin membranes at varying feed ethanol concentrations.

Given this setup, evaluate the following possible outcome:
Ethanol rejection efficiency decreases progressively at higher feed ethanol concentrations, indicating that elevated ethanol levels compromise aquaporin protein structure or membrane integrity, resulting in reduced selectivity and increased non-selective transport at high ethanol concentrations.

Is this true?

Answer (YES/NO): NO